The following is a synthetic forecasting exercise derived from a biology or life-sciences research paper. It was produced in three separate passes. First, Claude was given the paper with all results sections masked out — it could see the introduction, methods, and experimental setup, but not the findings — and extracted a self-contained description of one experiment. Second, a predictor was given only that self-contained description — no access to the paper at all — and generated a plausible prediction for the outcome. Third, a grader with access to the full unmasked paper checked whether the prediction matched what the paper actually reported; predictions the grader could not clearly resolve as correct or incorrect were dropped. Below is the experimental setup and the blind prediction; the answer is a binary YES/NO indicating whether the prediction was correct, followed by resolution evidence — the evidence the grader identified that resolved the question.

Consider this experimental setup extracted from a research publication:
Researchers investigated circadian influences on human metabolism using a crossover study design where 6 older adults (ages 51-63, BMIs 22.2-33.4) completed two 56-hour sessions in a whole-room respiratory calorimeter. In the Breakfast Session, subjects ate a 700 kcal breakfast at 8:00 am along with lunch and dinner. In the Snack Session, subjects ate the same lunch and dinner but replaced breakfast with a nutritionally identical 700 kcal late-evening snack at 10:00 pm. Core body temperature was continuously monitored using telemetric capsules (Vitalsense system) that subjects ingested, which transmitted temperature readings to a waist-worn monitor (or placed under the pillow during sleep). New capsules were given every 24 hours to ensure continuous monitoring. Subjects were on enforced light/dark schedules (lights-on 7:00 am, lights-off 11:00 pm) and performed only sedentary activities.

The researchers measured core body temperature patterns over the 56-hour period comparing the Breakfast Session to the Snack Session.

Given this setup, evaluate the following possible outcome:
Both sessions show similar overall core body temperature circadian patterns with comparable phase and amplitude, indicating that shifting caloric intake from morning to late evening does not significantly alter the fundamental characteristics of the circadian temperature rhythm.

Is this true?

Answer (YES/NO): YES